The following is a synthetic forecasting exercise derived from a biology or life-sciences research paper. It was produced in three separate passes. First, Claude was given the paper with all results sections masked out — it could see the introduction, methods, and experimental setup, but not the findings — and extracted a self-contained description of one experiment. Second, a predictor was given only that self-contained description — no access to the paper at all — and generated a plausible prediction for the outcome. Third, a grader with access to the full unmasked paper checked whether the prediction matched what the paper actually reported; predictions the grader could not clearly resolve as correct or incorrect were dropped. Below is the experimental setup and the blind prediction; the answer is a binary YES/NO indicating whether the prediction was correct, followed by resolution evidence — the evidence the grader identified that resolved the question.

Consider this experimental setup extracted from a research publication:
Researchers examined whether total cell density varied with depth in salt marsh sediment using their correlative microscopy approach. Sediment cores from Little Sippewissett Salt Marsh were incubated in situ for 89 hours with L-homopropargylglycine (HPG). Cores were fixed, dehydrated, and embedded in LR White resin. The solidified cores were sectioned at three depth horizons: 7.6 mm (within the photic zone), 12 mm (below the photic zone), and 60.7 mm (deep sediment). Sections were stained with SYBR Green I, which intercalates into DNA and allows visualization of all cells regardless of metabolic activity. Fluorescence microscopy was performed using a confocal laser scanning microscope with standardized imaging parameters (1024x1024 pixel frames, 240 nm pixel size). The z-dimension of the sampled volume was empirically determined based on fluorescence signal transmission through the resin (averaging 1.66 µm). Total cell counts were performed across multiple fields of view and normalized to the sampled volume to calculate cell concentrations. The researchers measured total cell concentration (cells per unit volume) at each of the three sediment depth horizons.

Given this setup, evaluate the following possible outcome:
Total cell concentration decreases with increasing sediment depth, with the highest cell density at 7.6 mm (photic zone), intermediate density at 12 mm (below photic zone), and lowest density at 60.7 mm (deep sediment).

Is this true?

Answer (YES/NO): NO